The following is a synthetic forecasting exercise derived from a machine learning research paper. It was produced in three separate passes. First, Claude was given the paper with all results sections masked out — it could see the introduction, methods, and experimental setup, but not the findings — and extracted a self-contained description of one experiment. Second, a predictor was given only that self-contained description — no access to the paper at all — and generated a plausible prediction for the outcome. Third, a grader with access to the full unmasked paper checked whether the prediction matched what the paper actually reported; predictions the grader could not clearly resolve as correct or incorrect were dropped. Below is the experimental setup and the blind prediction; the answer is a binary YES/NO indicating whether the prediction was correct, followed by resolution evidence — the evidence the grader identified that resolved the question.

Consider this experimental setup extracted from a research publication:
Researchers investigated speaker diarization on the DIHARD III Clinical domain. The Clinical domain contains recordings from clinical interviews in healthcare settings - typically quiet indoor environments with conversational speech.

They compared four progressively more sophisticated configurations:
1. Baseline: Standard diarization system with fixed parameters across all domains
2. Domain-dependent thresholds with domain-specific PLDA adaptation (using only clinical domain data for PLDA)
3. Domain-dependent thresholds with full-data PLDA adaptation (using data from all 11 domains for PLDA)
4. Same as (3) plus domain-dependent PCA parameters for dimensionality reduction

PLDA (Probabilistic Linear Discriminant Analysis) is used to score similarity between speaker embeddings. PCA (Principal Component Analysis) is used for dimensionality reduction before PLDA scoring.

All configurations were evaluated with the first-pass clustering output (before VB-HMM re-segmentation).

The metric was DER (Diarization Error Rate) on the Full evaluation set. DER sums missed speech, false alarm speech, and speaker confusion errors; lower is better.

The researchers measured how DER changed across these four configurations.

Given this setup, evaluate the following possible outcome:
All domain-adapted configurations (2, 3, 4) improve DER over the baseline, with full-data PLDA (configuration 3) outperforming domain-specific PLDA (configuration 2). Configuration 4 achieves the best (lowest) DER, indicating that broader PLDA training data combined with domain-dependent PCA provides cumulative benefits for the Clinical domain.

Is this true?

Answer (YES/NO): NO